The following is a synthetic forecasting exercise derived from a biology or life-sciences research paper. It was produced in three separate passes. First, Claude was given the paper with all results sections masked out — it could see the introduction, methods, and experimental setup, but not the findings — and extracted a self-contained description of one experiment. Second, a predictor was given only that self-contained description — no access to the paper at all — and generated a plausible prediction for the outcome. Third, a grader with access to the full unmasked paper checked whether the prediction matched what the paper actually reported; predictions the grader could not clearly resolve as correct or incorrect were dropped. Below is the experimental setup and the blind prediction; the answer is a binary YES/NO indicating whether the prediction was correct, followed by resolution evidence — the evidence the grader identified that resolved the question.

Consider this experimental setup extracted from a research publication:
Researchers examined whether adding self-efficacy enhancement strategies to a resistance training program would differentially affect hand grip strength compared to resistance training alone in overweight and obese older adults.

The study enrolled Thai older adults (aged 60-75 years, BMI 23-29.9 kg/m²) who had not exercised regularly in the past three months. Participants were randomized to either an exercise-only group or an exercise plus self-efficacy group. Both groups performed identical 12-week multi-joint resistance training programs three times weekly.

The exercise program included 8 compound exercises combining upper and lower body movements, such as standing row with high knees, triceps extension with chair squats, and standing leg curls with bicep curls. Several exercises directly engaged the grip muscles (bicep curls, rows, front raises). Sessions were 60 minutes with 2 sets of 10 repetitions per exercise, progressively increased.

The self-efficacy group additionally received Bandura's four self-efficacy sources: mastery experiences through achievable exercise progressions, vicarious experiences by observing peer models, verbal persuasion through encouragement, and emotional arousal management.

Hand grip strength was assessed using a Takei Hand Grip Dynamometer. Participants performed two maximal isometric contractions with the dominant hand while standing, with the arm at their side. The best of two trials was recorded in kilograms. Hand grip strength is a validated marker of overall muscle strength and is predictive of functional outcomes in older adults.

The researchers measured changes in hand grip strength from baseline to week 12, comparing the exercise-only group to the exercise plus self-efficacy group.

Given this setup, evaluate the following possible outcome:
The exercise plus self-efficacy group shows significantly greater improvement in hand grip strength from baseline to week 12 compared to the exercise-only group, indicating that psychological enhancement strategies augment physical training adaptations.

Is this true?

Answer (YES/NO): NO